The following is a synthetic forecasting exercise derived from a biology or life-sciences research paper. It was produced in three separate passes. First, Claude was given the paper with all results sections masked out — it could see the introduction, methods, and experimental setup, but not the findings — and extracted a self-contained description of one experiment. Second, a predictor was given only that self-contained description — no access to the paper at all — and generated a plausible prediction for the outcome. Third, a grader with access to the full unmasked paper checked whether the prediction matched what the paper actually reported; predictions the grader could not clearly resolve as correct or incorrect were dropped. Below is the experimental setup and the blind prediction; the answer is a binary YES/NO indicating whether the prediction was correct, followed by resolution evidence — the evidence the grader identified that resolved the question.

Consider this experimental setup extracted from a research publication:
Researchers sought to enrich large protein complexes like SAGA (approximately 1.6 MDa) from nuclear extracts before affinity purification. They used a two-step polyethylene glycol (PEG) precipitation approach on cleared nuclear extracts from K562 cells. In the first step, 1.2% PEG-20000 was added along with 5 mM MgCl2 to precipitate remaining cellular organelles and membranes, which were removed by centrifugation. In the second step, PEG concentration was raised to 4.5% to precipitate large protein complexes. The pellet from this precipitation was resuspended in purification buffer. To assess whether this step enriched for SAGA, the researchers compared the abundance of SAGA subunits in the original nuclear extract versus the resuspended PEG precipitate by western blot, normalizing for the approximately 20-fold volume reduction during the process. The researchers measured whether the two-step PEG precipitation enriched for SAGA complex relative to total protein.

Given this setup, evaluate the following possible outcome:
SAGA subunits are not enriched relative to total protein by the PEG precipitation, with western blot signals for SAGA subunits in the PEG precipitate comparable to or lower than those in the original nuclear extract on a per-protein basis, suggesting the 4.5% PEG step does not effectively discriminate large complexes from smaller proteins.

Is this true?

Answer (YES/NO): NO